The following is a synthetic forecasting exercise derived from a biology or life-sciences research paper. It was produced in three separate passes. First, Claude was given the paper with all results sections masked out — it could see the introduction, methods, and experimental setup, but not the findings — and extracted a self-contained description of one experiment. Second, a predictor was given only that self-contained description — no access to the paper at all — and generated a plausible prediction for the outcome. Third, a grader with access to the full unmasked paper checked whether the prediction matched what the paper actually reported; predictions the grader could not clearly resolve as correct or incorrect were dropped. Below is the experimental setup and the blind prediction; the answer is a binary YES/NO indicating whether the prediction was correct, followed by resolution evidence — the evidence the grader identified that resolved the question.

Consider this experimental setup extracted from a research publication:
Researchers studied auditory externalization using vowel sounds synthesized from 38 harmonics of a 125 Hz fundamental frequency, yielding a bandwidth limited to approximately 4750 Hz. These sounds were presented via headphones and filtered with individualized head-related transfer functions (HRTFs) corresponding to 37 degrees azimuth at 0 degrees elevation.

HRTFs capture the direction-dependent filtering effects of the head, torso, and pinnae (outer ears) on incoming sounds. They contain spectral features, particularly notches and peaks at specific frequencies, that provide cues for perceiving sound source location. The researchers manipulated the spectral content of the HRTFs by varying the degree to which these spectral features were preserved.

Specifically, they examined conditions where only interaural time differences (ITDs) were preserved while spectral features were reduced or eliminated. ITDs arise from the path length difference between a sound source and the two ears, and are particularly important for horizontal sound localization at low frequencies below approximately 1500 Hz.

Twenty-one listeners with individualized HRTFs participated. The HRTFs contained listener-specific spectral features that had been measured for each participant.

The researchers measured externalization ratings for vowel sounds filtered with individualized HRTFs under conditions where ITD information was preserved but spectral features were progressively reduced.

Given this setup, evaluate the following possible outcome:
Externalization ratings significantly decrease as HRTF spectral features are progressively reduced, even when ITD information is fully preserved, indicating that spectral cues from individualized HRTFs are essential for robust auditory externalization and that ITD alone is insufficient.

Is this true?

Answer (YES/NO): YES